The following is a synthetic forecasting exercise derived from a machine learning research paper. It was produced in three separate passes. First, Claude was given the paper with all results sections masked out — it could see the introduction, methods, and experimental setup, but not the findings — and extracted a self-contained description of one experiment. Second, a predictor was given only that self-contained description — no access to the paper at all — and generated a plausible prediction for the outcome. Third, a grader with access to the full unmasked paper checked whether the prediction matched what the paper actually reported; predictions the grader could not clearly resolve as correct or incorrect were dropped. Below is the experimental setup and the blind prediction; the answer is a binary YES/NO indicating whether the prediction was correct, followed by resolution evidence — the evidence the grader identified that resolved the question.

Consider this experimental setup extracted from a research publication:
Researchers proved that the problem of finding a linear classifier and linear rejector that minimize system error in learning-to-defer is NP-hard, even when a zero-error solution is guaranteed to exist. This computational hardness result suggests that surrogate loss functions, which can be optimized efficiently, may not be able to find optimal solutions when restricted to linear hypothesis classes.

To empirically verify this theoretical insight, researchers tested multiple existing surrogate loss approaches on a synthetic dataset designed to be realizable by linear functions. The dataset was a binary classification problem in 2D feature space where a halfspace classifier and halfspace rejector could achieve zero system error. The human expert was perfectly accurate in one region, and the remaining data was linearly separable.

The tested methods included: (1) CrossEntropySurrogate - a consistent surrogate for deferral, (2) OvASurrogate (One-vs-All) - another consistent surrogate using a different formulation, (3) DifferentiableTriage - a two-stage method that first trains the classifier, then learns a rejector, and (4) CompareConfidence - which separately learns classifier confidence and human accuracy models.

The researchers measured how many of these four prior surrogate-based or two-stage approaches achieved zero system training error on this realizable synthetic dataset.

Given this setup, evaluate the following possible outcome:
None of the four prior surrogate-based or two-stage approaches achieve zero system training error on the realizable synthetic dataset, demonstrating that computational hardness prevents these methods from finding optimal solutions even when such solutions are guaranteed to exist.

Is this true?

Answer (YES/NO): YES